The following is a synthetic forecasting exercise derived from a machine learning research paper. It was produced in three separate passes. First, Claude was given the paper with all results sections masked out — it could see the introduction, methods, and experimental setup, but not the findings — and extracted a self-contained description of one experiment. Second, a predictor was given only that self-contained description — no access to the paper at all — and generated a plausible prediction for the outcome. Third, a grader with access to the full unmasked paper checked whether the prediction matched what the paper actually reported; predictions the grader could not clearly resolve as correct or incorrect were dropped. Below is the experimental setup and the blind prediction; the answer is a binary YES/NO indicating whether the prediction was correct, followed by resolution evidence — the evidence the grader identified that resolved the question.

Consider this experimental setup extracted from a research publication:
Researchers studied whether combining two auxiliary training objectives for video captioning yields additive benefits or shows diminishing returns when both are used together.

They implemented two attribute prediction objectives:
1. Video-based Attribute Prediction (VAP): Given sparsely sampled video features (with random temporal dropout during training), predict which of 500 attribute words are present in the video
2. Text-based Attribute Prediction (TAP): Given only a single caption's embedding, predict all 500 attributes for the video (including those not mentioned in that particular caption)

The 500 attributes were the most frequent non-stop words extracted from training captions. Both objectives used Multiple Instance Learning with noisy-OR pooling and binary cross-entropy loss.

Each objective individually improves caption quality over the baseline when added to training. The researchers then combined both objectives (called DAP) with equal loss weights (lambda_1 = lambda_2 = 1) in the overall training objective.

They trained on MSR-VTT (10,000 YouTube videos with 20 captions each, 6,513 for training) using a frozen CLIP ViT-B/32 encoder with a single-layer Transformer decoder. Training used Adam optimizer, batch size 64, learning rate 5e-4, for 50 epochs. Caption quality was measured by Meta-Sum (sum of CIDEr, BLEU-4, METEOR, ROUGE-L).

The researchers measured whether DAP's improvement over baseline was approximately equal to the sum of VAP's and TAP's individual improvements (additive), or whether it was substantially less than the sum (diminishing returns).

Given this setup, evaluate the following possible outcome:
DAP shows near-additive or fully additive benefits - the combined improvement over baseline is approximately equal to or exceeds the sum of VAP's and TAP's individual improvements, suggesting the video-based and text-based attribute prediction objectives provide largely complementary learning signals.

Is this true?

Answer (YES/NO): NO